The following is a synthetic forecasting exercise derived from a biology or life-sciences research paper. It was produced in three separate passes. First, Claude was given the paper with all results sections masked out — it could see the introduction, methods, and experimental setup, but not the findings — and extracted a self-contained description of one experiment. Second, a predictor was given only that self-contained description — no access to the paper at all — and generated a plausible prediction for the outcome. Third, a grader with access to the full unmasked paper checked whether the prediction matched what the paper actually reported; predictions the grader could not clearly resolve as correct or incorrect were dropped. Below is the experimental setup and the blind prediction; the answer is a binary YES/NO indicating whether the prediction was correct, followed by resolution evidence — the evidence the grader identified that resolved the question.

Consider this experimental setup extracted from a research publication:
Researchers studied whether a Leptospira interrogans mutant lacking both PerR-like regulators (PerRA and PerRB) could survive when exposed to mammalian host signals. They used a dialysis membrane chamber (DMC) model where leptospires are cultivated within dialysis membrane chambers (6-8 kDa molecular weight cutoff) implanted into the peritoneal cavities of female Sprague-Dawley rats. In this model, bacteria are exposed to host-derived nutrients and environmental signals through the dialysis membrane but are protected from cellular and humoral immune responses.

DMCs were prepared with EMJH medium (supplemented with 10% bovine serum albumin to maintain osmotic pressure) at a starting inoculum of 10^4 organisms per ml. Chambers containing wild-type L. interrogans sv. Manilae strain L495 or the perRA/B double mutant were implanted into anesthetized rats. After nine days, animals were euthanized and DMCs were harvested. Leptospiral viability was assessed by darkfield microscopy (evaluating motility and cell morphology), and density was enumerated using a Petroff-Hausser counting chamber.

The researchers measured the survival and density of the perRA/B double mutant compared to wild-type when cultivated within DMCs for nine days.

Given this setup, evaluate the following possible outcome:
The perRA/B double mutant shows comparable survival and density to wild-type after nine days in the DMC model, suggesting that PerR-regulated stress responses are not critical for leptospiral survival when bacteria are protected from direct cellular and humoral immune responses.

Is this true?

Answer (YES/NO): YES